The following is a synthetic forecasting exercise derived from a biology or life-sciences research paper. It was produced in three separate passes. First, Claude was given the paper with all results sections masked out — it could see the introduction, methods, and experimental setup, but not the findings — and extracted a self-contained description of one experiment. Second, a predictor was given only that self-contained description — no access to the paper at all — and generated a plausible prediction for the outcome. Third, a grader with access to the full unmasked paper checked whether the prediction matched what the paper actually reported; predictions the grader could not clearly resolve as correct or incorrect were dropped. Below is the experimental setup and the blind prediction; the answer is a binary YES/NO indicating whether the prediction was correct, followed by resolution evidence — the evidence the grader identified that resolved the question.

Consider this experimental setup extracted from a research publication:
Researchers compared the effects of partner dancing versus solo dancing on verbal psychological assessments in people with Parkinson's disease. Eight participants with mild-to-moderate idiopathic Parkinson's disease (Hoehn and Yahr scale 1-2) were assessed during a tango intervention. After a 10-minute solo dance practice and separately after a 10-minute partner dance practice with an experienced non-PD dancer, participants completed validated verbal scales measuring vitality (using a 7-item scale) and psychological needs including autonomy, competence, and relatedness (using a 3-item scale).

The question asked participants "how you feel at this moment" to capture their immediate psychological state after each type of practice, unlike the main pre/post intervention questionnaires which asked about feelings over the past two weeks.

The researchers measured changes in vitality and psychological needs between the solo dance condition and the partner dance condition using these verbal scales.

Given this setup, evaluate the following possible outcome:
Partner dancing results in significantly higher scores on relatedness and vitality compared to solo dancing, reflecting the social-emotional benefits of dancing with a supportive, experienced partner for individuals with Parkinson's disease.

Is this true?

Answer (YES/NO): NO